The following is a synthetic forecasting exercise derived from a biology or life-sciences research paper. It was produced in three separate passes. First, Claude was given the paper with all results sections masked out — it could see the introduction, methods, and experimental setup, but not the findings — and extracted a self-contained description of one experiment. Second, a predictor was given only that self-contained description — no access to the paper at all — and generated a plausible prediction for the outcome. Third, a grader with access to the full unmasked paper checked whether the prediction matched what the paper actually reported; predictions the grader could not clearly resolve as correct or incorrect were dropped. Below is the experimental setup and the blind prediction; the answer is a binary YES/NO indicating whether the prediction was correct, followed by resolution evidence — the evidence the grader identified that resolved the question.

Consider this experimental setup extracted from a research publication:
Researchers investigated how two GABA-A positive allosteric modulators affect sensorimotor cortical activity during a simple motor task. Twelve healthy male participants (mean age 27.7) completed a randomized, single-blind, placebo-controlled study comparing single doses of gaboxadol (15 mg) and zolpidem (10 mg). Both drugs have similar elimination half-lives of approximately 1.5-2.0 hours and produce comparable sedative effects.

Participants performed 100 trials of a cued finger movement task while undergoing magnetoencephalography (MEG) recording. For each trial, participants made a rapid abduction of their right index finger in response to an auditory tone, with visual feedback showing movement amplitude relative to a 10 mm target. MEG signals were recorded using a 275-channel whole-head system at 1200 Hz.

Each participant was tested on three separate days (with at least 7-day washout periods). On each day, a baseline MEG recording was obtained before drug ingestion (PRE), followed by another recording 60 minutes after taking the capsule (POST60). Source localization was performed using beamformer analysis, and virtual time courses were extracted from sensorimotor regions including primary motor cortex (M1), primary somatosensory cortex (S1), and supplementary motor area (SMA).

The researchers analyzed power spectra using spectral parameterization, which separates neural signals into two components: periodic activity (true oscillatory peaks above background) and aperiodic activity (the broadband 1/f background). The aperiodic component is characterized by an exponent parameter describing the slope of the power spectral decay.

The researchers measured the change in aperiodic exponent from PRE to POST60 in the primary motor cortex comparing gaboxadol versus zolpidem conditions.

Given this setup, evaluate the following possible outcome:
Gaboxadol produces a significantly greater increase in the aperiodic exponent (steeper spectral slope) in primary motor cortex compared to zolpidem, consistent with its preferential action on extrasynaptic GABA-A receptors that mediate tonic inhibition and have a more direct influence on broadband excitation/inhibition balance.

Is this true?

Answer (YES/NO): NO